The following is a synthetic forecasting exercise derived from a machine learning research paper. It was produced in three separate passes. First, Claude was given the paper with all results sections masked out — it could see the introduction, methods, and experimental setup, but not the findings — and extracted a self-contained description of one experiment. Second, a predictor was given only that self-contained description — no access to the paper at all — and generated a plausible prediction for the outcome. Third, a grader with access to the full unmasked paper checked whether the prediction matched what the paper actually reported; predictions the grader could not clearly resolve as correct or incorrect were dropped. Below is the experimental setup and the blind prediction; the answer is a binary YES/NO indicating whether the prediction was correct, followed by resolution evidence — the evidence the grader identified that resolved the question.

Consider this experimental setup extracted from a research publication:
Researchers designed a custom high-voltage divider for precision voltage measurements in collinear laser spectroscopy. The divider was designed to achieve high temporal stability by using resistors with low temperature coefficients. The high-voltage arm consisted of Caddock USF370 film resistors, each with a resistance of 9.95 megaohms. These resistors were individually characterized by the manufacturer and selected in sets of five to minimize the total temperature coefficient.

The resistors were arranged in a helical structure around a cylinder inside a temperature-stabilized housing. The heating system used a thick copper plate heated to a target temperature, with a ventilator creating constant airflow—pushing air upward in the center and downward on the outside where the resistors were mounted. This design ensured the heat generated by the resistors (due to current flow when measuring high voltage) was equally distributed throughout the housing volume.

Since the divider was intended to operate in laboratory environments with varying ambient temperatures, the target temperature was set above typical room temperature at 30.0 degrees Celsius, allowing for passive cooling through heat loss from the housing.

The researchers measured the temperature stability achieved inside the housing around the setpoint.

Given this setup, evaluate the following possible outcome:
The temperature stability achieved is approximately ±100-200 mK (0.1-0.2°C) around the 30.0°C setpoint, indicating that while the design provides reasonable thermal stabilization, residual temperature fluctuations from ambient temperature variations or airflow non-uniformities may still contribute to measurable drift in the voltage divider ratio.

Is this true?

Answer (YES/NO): YES